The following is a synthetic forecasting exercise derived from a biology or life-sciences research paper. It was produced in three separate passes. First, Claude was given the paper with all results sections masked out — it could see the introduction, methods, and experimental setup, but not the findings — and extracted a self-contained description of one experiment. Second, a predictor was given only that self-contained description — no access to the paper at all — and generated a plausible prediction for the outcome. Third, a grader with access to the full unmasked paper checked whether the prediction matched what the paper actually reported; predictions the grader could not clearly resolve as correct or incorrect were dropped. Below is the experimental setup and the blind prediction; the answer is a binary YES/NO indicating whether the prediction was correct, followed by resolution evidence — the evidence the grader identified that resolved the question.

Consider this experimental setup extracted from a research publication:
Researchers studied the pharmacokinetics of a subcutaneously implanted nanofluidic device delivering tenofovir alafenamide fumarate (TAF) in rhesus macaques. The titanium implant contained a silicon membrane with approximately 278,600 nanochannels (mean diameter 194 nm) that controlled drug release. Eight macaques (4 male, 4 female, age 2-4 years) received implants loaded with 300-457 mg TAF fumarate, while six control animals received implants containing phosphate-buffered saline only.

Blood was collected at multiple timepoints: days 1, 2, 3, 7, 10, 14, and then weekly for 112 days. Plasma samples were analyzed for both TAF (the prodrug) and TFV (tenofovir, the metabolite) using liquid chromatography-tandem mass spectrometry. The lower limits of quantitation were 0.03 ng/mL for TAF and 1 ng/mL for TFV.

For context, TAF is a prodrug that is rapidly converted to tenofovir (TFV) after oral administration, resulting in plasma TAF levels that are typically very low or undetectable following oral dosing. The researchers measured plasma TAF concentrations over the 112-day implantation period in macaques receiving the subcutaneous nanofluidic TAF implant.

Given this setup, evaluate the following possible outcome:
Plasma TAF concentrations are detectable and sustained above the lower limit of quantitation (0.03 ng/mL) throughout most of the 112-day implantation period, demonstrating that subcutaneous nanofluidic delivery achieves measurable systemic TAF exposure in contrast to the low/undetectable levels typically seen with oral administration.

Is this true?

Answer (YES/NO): NO